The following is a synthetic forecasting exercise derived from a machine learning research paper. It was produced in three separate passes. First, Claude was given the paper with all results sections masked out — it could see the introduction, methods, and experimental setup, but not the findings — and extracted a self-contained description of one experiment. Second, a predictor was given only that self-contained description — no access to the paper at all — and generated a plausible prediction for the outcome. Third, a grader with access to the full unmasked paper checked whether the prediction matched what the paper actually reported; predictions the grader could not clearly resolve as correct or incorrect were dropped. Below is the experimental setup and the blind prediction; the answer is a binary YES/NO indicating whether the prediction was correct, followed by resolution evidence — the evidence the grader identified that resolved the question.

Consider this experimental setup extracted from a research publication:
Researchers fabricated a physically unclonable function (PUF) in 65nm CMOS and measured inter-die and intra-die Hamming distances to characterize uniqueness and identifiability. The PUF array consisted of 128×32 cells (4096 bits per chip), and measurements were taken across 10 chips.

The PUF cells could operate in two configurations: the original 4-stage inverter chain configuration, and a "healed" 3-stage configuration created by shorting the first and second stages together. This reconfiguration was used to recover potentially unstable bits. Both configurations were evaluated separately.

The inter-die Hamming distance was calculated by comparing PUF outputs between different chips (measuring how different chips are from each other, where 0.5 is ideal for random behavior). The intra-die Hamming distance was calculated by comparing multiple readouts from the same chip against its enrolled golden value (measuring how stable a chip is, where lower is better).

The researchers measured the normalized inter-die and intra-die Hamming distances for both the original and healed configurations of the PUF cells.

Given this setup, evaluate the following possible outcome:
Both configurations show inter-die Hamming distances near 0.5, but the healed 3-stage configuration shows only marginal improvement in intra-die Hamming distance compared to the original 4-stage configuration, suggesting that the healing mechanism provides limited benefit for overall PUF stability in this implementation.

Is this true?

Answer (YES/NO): NO